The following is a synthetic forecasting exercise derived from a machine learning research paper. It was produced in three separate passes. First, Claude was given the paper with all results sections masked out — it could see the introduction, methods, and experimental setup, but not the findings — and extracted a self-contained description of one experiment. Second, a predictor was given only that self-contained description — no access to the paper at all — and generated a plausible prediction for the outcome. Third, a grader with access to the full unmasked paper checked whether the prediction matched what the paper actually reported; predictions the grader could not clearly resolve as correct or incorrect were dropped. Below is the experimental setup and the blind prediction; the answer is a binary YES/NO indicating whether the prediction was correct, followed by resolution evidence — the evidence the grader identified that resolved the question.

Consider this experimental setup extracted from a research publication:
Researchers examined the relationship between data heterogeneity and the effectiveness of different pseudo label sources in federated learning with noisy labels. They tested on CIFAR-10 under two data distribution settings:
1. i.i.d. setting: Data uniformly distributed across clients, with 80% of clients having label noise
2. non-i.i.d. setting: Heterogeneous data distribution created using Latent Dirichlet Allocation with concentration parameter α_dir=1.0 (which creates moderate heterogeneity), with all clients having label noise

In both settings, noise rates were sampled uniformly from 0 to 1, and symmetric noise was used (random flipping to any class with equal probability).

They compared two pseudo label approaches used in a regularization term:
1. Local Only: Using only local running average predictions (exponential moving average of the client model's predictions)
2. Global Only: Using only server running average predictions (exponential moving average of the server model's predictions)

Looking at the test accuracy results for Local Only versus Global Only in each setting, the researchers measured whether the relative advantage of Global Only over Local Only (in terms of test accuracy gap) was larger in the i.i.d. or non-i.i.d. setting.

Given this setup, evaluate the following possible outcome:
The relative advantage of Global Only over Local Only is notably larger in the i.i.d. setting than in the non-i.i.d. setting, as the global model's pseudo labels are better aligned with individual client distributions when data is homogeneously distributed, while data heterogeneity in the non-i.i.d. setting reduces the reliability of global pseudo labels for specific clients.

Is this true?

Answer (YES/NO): YES